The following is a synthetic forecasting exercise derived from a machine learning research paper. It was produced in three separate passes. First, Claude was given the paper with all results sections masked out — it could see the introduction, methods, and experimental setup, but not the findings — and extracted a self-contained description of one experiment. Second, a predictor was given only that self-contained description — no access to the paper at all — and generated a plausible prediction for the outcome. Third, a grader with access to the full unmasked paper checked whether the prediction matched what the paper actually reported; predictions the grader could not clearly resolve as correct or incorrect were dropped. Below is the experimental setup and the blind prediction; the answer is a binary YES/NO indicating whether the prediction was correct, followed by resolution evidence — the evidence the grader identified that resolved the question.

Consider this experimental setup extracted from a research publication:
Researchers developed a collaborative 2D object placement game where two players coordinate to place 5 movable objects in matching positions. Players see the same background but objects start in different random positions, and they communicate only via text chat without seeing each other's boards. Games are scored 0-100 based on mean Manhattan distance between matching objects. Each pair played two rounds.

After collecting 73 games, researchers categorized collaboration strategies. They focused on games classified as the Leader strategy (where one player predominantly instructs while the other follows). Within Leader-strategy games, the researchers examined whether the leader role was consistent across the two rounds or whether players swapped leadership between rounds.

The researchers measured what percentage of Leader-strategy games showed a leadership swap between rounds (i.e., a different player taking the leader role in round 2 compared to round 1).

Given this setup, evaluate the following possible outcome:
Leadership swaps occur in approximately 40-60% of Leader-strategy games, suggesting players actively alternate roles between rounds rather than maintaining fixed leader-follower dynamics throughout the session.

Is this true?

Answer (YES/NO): NO